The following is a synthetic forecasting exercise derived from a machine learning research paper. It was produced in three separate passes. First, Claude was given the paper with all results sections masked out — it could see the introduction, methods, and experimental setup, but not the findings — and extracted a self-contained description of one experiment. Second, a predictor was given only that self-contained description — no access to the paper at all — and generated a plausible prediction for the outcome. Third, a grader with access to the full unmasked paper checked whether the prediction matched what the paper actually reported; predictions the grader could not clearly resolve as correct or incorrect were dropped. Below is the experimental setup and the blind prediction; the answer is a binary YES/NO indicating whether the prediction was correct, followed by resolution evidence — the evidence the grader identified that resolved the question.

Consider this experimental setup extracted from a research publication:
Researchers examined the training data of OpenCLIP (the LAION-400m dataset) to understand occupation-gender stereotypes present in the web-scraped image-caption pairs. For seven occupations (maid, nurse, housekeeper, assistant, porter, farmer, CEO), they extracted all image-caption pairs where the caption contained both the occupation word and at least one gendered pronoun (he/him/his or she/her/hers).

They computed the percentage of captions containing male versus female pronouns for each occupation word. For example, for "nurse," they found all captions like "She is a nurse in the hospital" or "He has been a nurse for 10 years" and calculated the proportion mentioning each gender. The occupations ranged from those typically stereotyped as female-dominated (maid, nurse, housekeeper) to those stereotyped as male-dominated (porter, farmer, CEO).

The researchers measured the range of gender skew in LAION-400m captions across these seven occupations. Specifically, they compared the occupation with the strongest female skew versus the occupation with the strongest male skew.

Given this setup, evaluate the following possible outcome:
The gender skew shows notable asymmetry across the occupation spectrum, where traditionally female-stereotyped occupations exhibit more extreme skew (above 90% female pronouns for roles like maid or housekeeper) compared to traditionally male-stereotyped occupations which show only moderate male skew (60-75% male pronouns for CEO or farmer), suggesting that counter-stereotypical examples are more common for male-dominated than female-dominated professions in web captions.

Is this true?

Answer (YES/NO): NO